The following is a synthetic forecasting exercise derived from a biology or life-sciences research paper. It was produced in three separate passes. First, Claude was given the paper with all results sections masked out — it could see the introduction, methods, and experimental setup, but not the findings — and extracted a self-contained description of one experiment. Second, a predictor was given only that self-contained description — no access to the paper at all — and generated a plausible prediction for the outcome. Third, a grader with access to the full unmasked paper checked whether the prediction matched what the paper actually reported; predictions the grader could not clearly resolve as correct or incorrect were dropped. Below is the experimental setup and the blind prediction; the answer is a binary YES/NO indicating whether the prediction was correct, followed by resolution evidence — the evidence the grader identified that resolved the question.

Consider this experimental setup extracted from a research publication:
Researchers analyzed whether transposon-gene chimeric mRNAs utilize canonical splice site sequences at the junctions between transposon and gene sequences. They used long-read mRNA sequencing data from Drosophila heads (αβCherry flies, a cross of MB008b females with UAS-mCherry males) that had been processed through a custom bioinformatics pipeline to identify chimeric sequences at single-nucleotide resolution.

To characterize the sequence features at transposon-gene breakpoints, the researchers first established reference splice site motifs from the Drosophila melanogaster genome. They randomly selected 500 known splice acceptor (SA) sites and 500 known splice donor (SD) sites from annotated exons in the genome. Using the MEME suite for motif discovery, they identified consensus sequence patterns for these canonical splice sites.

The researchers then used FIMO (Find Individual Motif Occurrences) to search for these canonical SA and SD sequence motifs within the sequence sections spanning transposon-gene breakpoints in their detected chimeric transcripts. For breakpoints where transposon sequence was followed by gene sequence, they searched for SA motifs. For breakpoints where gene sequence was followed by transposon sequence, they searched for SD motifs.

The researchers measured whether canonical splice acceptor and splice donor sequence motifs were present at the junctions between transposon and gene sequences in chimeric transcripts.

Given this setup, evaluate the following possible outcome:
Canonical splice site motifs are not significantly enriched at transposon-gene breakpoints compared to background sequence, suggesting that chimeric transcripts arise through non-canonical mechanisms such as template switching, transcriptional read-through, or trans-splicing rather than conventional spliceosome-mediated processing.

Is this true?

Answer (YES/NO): NO